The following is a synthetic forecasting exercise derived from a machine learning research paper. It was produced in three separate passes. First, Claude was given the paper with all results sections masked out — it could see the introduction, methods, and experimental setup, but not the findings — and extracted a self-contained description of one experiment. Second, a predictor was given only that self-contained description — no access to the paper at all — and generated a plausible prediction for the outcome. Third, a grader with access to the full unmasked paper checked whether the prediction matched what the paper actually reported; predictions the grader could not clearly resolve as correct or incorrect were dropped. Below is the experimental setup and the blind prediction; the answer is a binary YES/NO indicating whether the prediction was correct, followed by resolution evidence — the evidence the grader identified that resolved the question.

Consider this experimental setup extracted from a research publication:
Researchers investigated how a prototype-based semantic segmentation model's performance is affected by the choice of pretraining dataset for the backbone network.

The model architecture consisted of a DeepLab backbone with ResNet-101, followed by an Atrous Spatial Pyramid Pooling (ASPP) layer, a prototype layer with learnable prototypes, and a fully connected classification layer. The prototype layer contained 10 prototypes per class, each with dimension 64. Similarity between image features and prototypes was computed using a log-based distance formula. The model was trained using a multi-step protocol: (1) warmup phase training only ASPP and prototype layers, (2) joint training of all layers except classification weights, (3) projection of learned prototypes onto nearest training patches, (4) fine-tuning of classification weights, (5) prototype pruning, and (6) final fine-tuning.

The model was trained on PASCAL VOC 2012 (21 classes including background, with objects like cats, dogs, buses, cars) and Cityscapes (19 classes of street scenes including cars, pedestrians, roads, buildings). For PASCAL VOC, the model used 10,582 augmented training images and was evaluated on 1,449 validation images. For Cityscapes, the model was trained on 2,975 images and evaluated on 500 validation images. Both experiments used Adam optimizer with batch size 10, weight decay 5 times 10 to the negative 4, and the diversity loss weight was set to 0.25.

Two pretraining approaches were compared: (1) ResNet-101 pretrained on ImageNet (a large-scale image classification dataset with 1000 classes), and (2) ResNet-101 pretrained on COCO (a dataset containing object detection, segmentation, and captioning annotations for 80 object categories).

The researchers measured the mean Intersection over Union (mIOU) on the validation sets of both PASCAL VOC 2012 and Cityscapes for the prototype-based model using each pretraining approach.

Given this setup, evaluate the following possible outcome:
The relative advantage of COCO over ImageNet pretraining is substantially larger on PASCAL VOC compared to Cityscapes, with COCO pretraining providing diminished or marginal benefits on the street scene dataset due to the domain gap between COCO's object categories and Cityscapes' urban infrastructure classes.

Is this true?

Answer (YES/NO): NO